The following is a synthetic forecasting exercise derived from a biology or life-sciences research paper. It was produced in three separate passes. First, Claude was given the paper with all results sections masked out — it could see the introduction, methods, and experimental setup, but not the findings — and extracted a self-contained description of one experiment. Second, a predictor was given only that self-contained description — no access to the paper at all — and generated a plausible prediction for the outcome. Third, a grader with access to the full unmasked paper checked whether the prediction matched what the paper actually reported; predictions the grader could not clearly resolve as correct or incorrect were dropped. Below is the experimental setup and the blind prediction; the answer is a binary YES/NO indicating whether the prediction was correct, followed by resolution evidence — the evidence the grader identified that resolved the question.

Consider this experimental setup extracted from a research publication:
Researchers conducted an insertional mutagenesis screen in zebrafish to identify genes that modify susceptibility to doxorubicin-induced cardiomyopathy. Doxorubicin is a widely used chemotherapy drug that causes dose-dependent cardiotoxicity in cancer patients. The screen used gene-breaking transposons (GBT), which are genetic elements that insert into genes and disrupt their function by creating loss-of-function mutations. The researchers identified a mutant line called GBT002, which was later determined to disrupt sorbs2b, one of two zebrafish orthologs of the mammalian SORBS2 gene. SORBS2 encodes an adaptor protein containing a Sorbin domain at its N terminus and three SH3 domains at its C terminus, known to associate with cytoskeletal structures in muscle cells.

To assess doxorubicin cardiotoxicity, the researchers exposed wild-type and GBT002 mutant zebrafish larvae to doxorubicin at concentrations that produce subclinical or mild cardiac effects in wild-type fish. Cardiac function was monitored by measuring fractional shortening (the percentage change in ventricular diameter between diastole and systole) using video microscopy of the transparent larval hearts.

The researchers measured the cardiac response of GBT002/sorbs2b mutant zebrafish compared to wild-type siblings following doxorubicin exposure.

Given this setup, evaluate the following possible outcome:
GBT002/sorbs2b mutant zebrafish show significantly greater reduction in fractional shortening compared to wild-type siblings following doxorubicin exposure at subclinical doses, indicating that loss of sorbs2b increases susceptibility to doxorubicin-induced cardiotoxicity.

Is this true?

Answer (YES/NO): NO